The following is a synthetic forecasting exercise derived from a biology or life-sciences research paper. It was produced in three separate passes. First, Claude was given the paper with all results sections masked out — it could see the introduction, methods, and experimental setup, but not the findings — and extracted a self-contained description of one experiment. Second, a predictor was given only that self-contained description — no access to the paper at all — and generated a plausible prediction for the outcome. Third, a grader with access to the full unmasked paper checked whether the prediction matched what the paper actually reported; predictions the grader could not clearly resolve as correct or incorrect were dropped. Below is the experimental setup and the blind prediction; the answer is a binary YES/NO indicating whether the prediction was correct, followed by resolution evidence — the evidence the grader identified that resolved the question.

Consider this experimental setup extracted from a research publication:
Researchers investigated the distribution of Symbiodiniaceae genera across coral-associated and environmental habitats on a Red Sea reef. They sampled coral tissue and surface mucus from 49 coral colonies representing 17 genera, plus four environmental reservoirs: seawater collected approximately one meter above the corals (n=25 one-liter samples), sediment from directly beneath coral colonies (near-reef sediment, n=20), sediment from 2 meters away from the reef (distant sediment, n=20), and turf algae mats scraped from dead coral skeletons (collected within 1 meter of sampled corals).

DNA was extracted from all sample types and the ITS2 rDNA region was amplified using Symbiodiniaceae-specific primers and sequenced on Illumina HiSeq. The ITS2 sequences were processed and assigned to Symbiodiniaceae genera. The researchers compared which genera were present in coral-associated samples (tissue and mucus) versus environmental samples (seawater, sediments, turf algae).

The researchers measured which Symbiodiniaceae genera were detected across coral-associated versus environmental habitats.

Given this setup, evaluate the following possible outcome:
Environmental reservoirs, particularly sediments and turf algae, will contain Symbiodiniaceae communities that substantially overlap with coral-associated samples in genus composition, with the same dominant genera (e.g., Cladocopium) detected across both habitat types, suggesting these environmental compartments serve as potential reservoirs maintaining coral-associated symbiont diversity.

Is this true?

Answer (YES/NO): YES